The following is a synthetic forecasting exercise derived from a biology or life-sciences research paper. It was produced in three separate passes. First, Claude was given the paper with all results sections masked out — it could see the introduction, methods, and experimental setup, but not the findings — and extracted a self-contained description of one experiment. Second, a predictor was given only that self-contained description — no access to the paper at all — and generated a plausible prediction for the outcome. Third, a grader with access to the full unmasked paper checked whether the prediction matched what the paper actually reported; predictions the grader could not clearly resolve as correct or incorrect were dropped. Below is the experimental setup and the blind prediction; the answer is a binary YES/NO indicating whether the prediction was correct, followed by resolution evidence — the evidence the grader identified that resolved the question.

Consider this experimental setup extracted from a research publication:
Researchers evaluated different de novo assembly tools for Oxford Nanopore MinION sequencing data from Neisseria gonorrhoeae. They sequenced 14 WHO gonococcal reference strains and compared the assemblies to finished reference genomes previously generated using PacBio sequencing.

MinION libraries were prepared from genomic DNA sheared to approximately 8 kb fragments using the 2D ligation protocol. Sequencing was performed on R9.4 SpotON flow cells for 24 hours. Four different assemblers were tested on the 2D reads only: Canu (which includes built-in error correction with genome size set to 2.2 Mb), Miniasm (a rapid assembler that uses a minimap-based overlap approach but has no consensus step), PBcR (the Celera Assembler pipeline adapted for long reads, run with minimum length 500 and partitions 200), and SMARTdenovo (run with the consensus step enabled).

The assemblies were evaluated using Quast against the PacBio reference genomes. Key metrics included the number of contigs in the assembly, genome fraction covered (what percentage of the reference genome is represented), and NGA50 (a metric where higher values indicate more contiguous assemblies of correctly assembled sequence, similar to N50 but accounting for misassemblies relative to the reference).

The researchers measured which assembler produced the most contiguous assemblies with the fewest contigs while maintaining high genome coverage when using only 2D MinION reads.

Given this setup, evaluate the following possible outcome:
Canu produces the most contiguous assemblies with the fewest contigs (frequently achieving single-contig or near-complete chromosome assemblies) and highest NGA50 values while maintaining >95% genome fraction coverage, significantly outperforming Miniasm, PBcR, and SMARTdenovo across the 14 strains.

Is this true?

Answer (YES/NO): NO